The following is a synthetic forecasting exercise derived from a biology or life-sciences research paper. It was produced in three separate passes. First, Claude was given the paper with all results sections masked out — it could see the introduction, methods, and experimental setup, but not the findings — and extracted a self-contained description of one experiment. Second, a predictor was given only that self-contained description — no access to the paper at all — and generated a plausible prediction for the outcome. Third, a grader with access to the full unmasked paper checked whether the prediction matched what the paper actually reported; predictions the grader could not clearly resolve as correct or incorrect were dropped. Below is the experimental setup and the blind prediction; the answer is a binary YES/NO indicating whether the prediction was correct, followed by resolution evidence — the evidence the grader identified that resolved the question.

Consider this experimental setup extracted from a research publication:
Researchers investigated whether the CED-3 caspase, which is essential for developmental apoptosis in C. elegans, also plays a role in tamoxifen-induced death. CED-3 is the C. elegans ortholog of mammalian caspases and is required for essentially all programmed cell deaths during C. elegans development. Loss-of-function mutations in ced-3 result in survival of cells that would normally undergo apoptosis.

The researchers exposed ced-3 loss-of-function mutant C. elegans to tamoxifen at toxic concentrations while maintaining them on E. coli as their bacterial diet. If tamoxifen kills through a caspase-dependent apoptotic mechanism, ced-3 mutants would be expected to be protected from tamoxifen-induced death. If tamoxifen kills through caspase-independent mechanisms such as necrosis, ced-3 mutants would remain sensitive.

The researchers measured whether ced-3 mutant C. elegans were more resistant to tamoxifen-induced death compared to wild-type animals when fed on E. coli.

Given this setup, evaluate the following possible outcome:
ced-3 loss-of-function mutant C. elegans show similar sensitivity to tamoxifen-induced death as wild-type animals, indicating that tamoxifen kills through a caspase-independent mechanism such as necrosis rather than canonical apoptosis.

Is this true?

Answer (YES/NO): NO